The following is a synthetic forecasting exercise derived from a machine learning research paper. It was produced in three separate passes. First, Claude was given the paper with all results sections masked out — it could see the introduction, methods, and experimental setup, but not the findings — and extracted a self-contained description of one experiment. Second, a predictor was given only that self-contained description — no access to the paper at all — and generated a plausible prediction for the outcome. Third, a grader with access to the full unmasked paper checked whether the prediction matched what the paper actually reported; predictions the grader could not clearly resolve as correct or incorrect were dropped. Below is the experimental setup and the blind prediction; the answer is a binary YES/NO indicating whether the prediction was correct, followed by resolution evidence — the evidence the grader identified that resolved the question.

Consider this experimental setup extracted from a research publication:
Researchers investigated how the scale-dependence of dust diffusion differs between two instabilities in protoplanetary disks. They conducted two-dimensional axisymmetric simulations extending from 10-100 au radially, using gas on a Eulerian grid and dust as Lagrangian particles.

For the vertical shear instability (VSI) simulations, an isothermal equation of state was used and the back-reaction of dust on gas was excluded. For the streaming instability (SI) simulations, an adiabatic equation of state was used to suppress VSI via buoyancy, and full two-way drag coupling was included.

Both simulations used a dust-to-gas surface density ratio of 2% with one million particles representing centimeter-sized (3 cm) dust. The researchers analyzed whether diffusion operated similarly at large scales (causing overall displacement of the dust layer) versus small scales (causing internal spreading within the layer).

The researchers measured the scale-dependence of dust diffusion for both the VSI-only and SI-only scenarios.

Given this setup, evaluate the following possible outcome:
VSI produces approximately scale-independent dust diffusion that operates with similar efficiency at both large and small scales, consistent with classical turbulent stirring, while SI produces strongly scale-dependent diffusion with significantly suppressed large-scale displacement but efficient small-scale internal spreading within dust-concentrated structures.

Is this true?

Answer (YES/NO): NO